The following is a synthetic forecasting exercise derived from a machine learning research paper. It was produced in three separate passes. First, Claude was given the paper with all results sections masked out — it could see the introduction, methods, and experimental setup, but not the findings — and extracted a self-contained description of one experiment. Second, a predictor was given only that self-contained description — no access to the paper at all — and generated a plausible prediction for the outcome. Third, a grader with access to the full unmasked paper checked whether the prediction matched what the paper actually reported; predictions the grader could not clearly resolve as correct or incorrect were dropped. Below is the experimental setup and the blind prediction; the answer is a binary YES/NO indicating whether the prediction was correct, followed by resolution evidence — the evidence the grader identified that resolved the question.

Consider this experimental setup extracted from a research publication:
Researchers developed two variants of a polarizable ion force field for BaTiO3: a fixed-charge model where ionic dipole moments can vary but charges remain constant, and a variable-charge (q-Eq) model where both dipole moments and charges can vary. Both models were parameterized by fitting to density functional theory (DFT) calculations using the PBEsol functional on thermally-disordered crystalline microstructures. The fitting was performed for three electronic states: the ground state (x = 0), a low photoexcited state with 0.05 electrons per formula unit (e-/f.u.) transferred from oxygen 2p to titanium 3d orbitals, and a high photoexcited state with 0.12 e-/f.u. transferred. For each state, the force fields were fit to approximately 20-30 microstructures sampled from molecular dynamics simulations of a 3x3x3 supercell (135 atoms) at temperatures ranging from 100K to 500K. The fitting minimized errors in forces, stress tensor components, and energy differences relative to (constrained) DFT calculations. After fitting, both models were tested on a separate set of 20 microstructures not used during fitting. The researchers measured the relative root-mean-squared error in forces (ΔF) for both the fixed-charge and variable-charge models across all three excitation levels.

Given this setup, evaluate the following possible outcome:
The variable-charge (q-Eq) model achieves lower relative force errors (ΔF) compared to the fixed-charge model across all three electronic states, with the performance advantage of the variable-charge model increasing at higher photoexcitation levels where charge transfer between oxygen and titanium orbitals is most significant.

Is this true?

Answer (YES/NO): YES